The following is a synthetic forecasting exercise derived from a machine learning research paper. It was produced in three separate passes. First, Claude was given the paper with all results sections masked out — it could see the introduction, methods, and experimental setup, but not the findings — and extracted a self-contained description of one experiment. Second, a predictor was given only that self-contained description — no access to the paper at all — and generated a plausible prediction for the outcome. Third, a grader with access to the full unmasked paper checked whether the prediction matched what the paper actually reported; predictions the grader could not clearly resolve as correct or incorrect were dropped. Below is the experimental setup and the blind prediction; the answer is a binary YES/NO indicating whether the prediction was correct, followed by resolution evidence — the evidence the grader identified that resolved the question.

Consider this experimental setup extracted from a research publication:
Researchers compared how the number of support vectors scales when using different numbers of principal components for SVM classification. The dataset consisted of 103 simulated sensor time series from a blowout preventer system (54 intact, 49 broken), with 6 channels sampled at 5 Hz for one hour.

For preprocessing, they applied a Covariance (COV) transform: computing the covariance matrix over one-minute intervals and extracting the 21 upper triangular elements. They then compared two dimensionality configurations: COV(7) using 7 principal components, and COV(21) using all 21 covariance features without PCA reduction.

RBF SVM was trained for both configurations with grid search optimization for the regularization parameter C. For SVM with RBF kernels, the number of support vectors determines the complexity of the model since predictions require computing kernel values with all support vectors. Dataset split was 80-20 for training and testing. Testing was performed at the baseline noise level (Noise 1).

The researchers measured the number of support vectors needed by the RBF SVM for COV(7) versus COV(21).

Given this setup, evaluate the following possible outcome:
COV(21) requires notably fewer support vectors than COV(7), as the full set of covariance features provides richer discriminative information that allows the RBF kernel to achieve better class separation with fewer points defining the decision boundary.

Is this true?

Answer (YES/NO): NO